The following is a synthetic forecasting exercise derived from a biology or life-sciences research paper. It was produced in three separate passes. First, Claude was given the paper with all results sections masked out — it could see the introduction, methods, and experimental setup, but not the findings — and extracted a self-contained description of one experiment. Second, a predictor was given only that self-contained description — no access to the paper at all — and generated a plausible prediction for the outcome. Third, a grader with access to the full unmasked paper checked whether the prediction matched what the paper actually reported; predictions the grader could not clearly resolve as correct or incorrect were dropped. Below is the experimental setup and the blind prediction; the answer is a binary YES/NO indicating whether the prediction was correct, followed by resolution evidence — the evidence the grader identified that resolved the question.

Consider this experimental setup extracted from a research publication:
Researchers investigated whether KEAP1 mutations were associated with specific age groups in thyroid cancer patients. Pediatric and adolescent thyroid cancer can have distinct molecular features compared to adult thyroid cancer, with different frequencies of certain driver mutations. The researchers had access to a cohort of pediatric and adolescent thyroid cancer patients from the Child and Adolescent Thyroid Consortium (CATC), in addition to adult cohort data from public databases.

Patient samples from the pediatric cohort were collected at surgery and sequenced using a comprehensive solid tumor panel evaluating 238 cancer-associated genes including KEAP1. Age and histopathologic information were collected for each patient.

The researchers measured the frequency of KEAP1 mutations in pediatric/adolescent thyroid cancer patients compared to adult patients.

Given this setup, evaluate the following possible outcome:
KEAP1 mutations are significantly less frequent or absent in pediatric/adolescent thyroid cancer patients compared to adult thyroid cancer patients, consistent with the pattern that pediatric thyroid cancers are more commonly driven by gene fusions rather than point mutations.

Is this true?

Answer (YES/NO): NO